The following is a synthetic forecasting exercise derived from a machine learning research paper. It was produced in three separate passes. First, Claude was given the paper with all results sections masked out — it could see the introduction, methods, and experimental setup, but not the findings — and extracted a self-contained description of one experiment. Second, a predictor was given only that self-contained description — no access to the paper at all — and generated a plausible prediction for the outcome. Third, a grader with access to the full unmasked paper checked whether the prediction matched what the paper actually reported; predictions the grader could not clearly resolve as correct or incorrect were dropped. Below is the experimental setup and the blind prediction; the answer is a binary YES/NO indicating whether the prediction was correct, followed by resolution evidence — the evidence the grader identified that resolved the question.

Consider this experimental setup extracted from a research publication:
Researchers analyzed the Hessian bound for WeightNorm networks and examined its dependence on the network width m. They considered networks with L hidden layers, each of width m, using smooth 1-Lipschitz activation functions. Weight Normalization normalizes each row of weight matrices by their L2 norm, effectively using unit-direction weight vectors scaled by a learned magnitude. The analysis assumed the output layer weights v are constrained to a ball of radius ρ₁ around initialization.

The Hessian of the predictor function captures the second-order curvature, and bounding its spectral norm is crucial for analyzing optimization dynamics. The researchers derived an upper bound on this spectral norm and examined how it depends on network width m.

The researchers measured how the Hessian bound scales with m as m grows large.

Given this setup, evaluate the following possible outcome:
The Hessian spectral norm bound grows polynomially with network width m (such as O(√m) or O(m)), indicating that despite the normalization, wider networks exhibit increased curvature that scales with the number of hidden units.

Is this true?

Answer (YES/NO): NO